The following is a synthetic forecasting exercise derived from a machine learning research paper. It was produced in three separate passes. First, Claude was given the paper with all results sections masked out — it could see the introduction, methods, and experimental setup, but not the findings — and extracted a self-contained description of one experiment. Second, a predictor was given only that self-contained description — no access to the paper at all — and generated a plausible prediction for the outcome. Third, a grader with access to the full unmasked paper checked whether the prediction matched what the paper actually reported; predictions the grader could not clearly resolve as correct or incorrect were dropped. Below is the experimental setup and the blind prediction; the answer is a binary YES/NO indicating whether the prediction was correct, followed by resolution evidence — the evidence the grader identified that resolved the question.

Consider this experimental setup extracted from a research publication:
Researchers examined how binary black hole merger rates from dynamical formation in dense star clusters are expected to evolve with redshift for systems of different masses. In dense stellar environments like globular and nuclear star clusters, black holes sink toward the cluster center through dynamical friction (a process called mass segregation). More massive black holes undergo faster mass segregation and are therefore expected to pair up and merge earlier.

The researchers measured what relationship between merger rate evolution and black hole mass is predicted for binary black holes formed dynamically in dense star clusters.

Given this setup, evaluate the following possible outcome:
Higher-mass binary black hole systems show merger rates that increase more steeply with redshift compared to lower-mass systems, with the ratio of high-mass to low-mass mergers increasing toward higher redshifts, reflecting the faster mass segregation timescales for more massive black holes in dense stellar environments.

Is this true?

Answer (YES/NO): YES